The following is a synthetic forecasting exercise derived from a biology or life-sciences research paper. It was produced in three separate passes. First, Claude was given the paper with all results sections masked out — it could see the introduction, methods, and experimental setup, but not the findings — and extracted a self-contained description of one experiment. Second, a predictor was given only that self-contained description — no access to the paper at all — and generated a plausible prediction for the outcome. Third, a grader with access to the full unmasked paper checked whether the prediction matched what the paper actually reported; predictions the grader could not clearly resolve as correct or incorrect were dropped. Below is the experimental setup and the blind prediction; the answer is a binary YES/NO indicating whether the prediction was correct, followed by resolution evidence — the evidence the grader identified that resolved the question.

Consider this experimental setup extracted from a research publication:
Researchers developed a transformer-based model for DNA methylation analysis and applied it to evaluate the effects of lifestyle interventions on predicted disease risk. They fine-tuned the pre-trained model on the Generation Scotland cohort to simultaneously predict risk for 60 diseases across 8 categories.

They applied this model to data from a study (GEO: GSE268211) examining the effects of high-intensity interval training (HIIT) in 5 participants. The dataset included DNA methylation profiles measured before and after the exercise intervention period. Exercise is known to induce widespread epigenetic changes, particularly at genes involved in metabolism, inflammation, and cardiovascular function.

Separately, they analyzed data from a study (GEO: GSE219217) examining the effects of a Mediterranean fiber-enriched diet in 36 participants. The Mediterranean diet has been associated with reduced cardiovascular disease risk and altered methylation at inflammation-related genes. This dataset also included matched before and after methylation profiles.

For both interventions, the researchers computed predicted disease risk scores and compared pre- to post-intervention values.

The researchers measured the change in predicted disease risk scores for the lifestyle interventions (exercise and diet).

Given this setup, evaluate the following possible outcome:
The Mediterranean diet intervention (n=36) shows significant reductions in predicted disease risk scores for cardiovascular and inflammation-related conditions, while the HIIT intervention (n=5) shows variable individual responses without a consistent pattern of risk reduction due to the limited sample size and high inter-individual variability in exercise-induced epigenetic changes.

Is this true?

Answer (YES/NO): NO